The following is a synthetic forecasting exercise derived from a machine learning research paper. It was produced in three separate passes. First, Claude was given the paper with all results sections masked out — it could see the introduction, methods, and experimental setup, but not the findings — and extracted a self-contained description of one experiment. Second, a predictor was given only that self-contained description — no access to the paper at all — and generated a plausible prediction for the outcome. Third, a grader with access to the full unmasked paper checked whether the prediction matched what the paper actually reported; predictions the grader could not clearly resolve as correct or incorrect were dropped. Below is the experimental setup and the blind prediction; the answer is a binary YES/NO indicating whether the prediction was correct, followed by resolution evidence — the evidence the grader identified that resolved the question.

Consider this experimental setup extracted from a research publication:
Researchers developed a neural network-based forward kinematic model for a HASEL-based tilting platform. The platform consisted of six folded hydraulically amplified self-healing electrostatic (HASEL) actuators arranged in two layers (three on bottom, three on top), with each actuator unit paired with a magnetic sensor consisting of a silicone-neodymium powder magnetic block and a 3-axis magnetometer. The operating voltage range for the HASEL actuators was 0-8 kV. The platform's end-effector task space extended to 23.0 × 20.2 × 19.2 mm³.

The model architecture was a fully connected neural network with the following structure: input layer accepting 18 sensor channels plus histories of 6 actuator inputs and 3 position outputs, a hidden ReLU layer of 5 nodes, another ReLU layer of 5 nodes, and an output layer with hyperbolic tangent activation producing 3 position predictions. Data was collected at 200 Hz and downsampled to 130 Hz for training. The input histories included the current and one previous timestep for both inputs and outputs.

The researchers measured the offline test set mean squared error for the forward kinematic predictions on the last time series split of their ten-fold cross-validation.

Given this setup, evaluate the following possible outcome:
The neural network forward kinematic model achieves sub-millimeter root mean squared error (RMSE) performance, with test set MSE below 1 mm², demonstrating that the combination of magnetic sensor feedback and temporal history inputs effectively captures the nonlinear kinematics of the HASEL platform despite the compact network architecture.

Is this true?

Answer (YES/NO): YES